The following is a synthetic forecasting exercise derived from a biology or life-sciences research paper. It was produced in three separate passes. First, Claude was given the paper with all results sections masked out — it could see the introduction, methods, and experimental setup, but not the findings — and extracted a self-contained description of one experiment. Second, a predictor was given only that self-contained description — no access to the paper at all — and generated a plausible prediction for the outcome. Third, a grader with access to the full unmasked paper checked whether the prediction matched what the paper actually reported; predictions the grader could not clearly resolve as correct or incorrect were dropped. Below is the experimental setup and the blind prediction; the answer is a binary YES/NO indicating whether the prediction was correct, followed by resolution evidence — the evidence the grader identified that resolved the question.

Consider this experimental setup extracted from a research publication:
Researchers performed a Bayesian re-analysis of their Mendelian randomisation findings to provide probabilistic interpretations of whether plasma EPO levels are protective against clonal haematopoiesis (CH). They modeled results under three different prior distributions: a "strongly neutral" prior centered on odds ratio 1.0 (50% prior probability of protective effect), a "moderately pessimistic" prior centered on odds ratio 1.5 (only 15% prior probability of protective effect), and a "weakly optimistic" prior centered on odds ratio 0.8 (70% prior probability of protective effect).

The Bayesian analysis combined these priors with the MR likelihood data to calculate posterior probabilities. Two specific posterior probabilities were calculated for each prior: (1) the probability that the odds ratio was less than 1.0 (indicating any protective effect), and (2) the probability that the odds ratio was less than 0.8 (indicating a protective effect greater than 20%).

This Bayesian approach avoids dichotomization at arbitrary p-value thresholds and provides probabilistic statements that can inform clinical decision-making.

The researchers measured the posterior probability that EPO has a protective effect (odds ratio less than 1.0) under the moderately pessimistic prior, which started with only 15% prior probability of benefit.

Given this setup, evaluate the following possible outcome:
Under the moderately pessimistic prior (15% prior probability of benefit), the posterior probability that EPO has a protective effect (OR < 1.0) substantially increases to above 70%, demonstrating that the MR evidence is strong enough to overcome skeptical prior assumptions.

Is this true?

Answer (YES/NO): YES